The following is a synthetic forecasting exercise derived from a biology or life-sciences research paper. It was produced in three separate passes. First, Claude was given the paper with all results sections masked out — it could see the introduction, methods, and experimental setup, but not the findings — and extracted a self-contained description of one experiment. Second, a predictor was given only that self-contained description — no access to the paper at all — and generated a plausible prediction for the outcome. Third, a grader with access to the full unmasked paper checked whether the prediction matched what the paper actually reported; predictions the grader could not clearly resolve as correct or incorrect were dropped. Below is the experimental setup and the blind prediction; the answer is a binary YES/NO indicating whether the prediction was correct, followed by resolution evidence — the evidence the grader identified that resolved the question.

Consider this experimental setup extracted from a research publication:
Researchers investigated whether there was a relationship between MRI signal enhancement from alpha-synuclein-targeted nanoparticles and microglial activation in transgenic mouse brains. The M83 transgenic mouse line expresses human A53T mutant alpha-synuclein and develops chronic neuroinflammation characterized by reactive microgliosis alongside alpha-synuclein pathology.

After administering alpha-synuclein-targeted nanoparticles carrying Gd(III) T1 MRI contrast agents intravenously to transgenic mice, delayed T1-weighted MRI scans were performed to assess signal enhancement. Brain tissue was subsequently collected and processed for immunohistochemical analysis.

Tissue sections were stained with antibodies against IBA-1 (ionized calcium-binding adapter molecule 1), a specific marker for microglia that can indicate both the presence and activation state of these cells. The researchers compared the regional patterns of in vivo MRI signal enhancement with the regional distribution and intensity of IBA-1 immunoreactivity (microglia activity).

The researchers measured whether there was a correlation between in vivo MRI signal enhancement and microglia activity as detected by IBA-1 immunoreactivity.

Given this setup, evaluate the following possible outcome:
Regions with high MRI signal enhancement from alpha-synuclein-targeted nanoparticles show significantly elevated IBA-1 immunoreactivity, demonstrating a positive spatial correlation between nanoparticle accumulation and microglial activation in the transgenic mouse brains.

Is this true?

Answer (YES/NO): YES